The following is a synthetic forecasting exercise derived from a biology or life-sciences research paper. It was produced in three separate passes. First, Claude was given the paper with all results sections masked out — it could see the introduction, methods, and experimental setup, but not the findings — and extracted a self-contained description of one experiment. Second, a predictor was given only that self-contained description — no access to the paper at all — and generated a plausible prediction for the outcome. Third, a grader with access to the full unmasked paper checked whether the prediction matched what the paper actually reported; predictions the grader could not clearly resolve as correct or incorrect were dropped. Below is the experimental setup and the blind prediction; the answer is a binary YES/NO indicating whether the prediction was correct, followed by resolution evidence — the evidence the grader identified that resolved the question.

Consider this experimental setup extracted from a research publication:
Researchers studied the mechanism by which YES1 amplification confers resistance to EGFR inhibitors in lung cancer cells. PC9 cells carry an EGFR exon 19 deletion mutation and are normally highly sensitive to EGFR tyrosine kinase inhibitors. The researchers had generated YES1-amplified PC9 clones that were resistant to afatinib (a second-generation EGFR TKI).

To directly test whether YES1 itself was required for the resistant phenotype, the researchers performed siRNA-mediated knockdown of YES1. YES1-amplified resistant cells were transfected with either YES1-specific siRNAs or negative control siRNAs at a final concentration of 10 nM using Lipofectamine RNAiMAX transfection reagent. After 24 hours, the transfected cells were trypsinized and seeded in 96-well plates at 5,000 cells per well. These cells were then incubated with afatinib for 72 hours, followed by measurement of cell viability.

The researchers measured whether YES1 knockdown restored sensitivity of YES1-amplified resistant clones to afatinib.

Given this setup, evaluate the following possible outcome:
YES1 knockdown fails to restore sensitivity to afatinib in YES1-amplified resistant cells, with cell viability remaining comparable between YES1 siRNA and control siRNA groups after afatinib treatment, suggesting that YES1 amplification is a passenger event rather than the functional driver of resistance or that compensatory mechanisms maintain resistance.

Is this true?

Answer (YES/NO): NO